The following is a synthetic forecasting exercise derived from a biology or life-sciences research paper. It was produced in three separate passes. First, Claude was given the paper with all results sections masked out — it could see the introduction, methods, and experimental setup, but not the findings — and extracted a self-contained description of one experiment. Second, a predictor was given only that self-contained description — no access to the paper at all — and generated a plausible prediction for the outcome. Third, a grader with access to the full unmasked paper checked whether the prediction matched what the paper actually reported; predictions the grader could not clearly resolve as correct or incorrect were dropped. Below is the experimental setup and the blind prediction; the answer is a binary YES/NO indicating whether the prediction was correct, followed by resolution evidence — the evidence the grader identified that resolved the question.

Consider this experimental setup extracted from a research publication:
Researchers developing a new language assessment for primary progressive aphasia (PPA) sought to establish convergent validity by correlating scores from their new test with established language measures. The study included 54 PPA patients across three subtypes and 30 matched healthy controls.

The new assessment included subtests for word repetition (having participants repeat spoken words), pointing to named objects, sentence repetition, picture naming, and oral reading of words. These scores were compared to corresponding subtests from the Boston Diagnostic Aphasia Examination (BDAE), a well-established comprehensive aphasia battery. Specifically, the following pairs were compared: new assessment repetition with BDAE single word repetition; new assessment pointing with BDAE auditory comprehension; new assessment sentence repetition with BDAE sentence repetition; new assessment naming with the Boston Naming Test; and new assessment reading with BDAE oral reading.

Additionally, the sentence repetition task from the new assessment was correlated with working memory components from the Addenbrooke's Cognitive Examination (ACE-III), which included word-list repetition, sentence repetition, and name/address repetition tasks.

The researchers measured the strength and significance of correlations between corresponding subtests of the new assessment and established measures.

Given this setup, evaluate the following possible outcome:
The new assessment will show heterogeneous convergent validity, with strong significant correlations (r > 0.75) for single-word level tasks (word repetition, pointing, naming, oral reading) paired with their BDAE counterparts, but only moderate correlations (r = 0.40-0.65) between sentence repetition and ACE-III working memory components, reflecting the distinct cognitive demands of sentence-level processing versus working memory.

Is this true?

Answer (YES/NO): NO